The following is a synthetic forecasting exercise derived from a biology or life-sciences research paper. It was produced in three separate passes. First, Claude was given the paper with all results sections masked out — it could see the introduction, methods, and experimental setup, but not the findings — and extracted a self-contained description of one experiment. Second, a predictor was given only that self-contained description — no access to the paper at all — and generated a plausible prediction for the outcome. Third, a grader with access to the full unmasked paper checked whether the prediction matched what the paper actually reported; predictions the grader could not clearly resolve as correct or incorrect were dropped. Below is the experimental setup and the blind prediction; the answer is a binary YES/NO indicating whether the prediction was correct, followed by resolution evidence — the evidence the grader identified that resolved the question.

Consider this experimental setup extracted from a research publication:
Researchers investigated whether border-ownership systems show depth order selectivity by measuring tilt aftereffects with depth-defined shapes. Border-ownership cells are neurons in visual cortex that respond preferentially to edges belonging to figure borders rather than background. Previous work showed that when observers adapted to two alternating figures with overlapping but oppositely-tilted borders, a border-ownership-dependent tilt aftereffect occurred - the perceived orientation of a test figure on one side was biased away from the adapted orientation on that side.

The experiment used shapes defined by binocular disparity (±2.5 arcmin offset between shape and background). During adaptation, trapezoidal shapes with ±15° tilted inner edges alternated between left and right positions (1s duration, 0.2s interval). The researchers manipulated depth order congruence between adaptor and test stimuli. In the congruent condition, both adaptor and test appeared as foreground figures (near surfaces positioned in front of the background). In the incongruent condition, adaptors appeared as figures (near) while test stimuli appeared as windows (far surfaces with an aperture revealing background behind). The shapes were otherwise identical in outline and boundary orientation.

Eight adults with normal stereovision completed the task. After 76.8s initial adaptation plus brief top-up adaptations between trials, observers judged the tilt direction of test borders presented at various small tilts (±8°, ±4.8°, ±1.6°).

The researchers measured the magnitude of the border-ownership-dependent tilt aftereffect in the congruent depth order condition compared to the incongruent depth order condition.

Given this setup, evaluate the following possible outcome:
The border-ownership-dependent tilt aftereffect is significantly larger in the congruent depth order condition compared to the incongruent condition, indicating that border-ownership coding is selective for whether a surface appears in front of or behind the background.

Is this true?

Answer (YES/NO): YES